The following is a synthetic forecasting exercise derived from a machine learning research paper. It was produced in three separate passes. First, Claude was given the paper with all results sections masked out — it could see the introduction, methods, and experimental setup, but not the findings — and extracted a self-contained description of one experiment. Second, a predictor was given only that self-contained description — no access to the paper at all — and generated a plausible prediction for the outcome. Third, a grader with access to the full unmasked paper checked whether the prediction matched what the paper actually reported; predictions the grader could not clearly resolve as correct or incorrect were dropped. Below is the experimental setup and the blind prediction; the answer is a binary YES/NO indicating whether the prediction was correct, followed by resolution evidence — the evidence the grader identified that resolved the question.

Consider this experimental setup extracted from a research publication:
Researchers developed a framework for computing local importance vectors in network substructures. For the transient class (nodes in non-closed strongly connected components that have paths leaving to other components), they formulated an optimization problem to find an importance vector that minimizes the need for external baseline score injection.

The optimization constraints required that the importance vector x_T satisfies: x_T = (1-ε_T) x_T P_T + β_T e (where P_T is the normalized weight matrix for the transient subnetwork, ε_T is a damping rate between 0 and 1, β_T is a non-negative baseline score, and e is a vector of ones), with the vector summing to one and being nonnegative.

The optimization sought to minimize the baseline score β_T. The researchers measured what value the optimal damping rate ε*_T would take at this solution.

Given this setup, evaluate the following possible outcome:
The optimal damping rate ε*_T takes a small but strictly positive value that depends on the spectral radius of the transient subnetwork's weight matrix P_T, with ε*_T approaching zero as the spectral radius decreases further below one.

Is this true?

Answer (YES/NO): NO